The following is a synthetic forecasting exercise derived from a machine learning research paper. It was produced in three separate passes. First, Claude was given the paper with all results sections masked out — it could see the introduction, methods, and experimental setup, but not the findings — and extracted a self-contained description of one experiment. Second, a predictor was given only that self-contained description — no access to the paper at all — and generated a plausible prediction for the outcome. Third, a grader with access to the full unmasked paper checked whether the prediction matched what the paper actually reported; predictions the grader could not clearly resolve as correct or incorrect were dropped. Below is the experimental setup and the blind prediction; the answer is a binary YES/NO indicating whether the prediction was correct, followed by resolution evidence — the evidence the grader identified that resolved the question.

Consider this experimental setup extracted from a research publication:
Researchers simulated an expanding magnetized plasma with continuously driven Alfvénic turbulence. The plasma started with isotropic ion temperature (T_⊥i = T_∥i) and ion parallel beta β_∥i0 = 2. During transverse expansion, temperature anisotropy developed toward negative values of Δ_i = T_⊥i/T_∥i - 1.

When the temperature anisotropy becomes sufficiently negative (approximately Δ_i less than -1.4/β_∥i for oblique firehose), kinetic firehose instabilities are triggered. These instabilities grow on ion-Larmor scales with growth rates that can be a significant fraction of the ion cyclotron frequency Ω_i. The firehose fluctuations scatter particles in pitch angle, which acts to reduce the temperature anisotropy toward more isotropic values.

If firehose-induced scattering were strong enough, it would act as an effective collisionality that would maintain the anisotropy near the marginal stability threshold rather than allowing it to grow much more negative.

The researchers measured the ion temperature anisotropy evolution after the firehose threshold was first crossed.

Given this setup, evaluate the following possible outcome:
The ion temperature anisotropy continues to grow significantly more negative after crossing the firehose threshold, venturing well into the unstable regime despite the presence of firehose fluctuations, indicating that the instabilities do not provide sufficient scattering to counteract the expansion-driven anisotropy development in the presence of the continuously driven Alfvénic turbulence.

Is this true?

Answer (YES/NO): NO